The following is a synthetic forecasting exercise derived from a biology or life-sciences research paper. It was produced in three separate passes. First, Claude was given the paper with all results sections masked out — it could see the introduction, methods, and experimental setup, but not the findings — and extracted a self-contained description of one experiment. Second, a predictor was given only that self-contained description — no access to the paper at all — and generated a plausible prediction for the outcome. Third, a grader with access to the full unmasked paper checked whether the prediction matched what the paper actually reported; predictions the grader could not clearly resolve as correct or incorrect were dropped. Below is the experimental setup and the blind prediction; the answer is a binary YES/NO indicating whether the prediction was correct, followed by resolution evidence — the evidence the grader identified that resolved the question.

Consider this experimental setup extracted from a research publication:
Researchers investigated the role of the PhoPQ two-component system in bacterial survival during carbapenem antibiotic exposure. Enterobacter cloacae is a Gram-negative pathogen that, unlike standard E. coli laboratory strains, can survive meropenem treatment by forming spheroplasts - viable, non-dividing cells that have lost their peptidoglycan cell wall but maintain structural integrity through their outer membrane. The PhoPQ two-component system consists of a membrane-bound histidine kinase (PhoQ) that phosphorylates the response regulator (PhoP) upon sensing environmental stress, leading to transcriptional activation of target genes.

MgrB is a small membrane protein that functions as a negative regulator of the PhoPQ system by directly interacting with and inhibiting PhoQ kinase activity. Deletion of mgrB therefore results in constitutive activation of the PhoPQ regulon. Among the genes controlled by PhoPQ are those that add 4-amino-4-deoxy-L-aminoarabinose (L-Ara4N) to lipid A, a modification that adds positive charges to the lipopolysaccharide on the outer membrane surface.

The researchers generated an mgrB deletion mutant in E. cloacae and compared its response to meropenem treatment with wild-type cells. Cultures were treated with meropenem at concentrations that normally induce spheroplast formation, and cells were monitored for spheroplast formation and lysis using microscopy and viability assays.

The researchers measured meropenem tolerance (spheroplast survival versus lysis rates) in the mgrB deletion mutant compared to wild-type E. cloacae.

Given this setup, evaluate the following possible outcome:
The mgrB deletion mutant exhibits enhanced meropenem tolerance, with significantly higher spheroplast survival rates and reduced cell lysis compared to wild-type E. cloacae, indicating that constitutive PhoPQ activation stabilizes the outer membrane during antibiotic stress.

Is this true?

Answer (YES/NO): YES